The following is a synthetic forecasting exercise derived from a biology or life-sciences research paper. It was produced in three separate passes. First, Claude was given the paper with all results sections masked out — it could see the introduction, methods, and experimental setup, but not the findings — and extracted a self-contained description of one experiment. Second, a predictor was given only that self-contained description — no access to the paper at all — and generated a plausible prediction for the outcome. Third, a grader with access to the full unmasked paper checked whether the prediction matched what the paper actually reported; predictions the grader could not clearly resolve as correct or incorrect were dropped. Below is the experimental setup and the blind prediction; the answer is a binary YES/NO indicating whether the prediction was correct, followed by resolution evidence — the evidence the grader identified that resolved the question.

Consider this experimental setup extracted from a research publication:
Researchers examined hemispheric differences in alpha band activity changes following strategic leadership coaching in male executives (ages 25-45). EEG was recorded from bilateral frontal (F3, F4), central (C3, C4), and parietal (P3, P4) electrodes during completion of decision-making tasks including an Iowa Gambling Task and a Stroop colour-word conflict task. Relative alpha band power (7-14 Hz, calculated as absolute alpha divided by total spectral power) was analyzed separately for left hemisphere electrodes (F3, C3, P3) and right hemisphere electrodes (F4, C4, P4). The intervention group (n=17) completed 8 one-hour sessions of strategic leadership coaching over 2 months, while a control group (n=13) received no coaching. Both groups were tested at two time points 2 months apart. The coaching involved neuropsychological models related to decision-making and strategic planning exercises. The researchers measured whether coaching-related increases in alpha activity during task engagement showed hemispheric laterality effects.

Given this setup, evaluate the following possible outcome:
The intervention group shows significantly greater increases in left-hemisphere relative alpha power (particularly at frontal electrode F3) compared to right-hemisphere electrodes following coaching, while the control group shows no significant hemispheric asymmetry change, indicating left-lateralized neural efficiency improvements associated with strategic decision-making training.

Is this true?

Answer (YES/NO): YES